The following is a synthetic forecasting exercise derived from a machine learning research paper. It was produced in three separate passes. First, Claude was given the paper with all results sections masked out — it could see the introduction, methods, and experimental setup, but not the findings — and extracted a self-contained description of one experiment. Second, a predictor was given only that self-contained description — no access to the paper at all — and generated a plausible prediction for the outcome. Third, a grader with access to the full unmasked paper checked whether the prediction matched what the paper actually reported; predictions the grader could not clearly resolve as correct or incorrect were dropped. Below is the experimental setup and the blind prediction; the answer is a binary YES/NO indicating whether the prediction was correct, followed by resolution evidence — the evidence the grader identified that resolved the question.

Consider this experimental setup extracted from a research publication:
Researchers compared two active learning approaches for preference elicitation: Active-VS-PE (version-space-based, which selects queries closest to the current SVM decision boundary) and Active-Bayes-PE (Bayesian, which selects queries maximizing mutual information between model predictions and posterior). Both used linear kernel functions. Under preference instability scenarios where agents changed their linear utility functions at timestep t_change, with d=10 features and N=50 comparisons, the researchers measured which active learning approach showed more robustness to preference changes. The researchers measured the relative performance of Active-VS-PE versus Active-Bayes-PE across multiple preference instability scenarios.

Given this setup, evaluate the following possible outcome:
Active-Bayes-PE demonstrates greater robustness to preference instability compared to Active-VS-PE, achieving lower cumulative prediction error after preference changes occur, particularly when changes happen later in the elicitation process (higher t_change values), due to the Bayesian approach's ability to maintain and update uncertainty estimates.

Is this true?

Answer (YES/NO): NO